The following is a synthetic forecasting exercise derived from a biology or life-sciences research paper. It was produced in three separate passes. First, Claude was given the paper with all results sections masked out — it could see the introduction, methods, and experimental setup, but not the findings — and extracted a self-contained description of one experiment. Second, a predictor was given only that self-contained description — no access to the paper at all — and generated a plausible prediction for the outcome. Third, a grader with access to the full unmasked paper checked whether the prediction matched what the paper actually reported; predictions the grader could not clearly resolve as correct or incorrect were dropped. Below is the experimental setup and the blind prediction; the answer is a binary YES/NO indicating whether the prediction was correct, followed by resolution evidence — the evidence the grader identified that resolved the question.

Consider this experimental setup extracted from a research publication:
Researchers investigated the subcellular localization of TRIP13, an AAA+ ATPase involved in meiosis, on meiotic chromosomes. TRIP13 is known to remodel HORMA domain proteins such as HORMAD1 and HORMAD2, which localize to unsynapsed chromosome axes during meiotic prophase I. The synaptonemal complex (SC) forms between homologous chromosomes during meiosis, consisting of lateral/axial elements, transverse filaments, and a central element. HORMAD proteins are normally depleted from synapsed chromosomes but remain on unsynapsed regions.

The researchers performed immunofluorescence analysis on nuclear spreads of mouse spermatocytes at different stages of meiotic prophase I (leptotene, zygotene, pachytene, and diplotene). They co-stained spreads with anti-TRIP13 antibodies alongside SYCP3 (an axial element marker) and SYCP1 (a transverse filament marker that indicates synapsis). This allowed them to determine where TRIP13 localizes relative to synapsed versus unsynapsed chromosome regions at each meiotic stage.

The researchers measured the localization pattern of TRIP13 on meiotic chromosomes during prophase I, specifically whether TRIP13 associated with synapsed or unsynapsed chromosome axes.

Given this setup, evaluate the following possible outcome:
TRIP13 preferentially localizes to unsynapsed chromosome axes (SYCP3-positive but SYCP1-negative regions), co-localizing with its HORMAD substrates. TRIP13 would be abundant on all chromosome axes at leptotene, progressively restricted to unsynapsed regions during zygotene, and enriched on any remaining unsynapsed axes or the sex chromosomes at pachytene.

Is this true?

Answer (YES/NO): NO